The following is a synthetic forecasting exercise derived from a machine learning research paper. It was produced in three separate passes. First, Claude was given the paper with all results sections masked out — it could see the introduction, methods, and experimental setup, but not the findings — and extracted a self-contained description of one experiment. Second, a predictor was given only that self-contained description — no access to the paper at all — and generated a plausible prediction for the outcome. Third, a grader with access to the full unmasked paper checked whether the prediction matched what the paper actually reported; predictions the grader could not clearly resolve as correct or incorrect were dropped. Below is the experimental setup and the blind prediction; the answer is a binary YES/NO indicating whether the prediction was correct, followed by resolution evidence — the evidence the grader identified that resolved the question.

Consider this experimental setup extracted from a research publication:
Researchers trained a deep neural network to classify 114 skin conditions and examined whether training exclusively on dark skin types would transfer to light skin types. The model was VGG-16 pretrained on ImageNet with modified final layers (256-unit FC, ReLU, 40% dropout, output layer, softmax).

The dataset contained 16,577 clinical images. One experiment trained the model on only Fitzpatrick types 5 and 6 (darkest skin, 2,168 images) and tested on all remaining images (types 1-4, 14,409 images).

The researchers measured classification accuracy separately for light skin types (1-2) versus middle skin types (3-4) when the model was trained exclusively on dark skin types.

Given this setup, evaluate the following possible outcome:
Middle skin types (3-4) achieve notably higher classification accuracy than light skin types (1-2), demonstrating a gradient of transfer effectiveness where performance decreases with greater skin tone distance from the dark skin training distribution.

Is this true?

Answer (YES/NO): YES